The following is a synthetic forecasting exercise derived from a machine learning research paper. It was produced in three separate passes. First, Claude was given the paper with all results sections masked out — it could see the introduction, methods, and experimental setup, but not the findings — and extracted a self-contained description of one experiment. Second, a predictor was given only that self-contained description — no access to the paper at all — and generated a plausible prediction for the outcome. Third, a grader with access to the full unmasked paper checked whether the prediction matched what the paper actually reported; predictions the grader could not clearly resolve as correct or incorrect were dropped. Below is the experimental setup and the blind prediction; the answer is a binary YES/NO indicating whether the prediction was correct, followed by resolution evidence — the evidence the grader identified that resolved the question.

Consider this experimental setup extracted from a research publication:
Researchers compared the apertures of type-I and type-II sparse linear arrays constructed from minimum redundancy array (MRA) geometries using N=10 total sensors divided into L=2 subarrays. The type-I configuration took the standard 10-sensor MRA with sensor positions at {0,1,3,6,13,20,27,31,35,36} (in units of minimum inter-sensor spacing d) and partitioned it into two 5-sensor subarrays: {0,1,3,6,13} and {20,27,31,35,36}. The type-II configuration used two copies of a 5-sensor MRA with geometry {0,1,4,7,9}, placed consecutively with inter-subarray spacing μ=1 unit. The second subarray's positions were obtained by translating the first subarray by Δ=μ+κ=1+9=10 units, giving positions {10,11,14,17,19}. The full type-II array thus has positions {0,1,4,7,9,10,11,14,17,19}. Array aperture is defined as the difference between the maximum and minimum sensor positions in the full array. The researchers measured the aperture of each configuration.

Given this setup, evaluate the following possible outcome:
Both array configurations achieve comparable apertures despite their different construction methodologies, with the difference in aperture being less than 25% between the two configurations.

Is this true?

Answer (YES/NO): NO